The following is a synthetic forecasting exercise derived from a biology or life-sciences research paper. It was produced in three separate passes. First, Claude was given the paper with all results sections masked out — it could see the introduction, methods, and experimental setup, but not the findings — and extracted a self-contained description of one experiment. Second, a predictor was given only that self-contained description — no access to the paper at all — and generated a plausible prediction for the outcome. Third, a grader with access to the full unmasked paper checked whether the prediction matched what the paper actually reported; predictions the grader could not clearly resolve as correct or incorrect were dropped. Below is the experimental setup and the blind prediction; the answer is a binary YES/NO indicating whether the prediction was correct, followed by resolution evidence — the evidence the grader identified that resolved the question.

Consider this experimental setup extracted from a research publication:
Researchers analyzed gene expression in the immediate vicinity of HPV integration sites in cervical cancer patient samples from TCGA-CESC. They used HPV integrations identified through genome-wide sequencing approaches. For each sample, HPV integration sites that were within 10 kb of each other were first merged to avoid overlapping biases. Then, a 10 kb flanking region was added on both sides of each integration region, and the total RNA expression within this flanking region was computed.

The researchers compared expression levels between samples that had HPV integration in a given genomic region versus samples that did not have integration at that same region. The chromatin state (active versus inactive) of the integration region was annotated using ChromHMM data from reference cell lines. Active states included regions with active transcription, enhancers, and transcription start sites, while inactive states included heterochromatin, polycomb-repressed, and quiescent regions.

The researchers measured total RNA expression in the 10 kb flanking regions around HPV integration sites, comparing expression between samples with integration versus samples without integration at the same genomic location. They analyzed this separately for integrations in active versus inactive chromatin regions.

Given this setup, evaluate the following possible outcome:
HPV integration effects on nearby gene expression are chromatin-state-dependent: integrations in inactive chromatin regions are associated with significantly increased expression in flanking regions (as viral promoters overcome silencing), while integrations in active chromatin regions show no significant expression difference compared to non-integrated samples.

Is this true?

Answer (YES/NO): NO